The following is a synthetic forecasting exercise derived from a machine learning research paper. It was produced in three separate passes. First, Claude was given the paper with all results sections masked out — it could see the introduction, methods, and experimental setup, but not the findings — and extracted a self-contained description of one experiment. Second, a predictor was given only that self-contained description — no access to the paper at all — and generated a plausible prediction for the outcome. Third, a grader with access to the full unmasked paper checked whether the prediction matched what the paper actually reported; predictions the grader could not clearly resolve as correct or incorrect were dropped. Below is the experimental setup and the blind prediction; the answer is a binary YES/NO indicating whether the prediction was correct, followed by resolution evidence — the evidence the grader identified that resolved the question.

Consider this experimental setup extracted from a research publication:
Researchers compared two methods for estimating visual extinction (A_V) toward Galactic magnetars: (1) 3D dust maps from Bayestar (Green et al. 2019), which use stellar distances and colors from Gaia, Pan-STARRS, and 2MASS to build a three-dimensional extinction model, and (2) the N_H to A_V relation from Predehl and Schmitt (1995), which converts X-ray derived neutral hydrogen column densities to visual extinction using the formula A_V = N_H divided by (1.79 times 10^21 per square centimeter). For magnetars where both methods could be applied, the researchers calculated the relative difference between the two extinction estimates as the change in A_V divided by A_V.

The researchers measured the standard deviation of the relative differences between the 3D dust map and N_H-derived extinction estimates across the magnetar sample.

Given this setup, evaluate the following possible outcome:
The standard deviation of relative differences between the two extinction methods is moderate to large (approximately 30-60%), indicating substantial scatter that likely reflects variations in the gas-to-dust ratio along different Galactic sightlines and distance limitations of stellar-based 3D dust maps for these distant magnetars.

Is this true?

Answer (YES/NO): YES